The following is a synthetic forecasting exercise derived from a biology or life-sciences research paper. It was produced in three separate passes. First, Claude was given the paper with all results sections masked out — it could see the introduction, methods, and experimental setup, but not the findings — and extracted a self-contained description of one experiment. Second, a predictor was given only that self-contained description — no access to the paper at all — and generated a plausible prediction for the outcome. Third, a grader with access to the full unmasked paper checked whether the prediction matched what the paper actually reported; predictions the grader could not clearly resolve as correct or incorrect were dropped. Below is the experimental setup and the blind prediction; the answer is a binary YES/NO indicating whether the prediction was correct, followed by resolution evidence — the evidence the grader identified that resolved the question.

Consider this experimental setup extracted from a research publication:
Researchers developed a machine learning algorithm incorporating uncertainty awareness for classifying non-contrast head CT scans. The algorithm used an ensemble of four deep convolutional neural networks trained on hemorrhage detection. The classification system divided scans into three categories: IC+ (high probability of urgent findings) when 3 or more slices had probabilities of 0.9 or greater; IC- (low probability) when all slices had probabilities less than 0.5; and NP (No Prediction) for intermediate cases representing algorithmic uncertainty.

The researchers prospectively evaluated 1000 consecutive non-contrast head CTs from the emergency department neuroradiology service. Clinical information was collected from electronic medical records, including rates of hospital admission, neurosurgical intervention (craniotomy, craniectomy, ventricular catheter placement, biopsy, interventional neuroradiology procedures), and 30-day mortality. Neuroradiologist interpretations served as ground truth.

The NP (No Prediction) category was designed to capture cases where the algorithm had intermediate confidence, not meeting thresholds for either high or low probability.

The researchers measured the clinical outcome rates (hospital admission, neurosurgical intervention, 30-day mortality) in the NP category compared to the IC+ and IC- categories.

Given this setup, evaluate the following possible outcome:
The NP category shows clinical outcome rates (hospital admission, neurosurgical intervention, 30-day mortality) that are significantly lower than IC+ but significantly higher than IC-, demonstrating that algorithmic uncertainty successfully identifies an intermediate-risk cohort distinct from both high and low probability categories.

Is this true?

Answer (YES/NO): NO